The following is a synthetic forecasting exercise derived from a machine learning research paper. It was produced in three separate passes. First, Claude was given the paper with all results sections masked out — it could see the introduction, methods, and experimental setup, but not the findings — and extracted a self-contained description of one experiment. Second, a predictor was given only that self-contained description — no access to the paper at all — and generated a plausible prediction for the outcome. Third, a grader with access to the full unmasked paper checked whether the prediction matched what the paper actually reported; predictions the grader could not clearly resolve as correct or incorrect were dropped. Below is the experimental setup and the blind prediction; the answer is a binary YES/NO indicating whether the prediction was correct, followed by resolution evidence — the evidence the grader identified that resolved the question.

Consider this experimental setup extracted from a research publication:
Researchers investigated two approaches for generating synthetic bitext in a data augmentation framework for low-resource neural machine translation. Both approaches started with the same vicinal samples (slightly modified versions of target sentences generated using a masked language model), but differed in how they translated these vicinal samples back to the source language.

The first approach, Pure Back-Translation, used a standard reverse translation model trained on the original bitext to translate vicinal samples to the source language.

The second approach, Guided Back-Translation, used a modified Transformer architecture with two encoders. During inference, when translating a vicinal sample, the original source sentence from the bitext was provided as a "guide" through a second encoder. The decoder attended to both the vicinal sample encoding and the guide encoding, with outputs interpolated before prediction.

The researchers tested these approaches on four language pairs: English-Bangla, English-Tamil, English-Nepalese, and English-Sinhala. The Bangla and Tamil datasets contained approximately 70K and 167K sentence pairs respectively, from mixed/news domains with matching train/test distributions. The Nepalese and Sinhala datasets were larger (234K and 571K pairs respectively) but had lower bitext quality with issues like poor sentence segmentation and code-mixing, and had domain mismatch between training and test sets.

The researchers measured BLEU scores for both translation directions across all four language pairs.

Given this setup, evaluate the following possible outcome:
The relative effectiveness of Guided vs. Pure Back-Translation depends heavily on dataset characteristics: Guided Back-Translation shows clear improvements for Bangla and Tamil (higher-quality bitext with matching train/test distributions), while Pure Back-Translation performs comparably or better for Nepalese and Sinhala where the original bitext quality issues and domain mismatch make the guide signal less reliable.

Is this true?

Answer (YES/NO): YES